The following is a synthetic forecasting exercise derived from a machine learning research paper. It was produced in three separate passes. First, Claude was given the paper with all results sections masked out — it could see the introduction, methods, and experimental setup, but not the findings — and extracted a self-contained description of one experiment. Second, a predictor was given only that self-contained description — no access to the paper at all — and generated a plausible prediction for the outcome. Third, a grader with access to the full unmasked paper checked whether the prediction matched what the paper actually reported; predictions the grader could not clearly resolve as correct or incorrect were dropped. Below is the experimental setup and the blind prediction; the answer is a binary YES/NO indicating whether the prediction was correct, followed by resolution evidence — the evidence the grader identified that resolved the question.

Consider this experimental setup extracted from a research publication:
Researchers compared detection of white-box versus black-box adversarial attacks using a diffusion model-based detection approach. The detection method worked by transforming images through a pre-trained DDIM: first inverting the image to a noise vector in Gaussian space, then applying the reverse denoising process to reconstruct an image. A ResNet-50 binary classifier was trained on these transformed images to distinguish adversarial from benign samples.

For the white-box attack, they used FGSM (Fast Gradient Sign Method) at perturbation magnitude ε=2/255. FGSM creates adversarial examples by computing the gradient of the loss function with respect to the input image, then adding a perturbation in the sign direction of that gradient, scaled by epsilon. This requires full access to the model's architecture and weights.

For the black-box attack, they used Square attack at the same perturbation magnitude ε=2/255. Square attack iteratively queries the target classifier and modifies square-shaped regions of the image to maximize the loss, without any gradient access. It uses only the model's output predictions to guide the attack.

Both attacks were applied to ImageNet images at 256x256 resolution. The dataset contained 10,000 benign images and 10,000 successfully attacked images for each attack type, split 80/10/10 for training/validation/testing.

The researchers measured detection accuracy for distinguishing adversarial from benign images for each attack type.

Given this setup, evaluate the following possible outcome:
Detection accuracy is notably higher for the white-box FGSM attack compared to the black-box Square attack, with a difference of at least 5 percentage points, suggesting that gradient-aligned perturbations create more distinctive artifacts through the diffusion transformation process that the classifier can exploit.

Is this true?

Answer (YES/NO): YES